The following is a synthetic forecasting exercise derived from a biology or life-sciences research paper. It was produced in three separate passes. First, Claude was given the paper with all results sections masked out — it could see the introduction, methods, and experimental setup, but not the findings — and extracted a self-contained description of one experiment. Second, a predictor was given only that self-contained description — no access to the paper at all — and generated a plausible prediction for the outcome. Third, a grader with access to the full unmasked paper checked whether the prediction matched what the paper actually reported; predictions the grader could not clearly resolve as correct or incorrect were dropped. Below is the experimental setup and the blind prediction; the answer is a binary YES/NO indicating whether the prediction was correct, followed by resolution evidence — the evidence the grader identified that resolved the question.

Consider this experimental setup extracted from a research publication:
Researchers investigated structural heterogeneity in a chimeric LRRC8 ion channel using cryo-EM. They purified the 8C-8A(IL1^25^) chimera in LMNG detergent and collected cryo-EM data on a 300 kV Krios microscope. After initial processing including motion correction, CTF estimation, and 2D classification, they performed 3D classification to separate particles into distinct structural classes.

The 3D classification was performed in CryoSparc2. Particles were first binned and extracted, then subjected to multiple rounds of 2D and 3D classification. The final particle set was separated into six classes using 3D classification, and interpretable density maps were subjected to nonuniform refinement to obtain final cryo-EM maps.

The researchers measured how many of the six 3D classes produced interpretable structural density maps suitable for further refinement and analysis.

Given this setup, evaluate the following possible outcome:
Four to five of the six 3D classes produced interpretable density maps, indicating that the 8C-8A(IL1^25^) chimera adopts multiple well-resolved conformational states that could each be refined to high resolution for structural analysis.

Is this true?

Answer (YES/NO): YES